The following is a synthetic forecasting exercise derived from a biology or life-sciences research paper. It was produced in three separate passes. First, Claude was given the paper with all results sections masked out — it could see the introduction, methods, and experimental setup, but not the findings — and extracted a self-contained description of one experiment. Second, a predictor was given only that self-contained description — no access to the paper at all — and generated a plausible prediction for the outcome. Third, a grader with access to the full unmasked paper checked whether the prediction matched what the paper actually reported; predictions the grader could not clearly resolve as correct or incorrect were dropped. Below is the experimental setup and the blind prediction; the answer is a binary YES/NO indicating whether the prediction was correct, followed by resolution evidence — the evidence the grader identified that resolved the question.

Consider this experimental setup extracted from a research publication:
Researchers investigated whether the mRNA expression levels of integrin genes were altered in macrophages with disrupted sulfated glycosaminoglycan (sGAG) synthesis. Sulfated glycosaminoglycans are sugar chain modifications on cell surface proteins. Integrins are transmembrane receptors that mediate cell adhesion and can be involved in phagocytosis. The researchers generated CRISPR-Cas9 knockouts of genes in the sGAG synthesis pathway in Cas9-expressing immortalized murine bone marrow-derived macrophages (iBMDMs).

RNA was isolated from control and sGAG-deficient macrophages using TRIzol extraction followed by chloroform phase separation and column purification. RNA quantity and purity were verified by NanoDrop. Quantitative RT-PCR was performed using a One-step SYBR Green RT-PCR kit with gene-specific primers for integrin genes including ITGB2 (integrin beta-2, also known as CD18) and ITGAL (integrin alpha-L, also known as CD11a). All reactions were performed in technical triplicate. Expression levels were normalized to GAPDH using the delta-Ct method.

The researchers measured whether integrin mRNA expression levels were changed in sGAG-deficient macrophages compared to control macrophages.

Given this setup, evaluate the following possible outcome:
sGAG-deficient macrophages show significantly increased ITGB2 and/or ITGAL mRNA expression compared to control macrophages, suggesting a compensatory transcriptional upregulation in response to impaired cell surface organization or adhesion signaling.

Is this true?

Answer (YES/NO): NO